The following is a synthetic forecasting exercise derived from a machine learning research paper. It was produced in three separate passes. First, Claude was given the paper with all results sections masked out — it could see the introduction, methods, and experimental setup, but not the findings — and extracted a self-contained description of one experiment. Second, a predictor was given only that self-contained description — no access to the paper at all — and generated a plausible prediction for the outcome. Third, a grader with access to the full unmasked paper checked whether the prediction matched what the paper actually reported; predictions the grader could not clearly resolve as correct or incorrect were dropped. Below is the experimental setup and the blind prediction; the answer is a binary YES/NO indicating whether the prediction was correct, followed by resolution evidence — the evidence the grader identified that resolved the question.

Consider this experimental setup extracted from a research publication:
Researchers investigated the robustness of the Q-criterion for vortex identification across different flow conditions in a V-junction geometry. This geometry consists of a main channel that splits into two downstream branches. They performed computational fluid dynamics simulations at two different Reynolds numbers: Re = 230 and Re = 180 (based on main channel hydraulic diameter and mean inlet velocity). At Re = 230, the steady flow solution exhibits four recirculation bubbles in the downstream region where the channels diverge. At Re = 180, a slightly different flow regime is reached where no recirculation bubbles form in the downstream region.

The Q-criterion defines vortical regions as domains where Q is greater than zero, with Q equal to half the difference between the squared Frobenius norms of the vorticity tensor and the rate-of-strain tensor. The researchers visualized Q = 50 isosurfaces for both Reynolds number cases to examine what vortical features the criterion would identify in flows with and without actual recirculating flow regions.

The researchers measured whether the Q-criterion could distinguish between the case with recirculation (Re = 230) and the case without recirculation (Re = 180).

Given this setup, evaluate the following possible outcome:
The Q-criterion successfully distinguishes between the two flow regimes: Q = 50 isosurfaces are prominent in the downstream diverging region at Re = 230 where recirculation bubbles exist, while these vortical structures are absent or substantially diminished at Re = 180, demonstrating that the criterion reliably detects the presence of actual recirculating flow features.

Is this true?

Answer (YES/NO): NO